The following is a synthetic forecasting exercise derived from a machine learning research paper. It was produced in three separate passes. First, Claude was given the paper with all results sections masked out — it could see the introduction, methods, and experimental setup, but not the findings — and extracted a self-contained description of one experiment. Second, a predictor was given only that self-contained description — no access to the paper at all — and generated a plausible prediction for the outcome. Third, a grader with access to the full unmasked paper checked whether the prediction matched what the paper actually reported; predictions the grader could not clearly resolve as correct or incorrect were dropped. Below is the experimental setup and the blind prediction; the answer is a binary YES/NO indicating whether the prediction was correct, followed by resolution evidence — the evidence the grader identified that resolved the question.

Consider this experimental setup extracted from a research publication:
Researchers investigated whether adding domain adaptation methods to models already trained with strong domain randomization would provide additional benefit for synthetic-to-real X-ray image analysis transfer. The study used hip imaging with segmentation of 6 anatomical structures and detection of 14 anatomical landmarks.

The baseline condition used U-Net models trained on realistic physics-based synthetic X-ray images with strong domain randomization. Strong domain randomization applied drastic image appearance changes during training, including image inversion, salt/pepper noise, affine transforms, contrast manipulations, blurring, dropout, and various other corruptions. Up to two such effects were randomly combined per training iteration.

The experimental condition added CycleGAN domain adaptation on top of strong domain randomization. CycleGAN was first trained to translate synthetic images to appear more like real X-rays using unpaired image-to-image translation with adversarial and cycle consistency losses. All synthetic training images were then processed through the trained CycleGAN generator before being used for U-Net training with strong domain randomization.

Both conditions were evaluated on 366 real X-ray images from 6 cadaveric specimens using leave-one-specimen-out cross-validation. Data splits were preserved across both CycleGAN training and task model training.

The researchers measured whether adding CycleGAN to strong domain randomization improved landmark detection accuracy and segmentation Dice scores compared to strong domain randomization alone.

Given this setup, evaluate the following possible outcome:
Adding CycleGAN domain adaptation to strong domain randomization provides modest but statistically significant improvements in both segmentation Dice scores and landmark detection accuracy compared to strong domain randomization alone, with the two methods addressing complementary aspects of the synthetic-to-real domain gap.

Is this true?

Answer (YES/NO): NO